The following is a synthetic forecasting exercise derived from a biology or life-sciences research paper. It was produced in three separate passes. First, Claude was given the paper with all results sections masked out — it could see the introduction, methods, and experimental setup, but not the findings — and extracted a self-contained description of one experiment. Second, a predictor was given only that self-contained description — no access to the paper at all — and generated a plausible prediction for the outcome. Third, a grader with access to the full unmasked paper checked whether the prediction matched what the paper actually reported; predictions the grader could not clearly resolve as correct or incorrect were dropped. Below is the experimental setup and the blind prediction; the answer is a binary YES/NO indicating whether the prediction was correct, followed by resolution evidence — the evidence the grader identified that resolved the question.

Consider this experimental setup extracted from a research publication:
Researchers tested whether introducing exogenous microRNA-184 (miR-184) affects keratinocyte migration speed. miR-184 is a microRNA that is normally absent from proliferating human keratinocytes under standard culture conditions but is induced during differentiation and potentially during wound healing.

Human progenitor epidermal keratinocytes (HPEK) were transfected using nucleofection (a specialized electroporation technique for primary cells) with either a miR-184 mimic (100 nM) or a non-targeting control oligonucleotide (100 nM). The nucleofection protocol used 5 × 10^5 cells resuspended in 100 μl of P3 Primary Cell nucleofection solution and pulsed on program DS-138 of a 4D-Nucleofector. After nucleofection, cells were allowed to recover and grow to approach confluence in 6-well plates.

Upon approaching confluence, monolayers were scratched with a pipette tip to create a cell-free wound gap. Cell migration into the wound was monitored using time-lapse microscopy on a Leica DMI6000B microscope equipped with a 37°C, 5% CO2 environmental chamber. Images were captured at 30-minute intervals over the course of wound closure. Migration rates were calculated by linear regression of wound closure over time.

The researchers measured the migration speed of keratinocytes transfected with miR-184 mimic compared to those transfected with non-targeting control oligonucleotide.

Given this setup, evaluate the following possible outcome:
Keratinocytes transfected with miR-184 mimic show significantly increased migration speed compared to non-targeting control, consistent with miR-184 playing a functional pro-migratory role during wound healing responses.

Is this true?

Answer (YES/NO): YES